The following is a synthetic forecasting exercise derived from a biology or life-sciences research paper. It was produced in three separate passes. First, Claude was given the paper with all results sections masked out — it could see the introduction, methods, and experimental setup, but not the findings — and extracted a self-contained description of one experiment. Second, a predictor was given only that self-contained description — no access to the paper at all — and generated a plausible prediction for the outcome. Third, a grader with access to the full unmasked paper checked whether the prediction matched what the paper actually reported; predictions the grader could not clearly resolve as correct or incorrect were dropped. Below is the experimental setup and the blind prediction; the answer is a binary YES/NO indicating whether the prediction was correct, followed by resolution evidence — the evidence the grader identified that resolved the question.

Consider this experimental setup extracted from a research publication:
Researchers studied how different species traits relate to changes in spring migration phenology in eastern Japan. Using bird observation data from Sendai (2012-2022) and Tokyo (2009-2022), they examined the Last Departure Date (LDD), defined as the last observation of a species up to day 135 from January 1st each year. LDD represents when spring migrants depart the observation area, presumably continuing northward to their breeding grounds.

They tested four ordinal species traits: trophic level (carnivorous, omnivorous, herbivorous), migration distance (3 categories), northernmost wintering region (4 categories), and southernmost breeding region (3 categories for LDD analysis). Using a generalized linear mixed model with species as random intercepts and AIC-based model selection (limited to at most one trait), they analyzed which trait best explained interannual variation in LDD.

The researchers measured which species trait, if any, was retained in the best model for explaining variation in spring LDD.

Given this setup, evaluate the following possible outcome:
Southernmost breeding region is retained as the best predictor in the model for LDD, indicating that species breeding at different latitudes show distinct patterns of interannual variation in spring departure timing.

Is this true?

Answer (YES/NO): NO